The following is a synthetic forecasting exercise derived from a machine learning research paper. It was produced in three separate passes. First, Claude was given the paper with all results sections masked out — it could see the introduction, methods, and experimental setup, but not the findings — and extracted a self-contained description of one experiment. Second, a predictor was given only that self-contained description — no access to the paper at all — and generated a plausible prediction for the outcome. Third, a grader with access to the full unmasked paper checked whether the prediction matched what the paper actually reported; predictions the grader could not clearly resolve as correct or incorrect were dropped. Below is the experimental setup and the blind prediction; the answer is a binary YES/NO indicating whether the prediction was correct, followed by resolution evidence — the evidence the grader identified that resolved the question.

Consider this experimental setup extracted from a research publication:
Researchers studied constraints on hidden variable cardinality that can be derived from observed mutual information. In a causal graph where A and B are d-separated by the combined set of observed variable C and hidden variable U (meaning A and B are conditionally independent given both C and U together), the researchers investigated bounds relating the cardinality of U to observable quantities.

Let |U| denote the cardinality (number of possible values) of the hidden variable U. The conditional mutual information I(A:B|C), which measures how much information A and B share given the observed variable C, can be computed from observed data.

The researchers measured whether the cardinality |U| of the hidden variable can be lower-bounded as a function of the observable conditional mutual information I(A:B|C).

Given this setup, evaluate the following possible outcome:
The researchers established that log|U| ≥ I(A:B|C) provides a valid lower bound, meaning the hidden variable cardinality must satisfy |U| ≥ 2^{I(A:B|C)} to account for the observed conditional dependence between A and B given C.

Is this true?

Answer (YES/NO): YES